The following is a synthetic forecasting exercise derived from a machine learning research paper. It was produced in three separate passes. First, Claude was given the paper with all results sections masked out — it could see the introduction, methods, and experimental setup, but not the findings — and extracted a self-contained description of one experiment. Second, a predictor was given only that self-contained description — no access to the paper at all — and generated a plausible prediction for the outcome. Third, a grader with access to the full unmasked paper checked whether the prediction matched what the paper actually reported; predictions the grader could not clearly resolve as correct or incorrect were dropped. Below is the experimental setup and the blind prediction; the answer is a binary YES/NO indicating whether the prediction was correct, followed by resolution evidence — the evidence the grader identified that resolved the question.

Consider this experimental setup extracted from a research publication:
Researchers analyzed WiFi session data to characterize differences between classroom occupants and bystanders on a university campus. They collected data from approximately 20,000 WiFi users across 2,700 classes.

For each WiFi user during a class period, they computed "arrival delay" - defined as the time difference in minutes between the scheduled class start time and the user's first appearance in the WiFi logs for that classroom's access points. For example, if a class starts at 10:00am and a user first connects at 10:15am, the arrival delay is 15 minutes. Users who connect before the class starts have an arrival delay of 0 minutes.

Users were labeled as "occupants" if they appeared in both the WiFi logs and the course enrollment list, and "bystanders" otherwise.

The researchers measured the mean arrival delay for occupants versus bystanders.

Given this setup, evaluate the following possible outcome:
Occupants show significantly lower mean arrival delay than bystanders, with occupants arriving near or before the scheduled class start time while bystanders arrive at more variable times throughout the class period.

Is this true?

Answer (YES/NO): YES